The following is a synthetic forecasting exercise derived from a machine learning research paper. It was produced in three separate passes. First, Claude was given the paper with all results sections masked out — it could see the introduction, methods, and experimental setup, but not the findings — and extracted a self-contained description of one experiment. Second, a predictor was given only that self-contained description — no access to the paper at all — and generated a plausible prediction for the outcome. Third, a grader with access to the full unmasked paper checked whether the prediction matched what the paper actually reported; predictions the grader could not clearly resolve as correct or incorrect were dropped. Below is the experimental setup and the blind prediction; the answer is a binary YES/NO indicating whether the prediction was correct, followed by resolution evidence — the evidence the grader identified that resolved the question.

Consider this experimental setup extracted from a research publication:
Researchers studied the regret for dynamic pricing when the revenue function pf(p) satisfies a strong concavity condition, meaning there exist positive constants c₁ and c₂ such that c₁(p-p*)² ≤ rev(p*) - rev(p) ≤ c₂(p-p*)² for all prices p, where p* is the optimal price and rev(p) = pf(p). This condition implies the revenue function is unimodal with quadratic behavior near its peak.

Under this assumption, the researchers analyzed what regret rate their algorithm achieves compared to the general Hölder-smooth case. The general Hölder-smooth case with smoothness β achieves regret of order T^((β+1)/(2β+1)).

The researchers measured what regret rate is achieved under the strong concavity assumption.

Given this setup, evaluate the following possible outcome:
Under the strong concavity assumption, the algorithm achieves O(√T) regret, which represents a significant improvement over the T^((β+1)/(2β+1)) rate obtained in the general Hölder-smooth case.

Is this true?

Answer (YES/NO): YES